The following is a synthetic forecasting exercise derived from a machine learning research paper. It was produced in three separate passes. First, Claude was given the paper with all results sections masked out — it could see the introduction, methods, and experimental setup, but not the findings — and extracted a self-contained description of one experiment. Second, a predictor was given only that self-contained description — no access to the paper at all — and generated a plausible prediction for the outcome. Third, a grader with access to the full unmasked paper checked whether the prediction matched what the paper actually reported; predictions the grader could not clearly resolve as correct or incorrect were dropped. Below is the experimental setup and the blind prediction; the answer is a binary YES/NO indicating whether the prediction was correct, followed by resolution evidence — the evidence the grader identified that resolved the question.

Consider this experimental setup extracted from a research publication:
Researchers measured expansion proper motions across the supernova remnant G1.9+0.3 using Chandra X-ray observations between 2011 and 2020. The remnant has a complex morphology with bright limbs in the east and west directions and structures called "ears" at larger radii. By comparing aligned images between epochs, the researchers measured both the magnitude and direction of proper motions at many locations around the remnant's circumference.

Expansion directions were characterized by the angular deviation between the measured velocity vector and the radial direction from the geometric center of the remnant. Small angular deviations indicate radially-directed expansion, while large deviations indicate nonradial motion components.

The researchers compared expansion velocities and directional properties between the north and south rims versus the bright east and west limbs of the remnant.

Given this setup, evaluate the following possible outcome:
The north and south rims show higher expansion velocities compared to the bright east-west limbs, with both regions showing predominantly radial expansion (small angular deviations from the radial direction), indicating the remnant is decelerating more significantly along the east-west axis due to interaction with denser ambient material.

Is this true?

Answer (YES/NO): NO